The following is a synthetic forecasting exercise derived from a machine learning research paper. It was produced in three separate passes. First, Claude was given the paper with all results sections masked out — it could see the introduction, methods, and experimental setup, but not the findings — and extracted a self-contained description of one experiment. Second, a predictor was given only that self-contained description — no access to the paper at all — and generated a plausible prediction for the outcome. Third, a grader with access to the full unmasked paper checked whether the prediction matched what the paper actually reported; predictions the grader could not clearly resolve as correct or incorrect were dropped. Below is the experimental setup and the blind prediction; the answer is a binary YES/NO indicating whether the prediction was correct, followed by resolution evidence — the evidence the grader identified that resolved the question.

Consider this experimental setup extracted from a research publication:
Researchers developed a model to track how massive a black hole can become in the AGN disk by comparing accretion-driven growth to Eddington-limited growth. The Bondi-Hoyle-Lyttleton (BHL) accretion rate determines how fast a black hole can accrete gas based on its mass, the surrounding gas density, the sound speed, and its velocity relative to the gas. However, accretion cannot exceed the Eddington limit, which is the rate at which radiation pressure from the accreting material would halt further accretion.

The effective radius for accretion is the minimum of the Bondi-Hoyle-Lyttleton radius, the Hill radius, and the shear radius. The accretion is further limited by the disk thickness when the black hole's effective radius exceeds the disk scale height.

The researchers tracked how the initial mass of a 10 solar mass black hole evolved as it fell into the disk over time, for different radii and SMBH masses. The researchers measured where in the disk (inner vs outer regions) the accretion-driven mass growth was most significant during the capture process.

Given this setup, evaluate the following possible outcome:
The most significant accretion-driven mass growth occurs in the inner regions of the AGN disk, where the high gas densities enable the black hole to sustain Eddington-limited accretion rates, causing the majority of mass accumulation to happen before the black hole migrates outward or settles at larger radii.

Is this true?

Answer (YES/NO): NO